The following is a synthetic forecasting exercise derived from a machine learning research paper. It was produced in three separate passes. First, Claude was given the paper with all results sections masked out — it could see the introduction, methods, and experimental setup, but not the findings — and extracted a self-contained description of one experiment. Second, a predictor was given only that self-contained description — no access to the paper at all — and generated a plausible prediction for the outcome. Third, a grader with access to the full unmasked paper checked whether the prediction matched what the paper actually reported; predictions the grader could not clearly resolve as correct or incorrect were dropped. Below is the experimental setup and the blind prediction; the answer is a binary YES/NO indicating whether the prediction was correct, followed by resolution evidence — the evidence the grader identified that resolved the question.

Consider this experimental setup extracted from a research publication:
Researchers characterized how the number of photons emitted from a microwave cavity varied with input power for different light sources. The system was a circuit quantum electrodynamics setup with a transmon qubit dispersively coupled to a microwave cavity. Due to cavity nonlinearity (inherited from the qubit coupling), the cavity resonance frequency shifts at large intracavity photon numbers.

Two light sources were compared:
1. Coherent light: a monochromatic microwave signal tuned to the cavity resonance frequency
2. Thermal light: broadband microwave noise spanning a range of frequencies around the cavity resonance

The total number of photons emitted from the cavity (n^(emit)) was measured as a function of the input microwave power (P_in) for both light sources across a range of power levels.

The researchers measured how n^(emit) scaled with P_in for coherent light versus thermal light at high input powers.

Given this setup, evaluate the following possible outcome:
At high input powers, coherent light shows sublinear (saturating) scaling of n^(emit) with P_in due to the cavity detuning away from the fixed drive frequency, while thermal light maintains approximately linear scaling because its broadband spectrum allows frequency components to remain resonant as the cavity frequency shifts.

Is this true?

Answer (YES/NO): YES